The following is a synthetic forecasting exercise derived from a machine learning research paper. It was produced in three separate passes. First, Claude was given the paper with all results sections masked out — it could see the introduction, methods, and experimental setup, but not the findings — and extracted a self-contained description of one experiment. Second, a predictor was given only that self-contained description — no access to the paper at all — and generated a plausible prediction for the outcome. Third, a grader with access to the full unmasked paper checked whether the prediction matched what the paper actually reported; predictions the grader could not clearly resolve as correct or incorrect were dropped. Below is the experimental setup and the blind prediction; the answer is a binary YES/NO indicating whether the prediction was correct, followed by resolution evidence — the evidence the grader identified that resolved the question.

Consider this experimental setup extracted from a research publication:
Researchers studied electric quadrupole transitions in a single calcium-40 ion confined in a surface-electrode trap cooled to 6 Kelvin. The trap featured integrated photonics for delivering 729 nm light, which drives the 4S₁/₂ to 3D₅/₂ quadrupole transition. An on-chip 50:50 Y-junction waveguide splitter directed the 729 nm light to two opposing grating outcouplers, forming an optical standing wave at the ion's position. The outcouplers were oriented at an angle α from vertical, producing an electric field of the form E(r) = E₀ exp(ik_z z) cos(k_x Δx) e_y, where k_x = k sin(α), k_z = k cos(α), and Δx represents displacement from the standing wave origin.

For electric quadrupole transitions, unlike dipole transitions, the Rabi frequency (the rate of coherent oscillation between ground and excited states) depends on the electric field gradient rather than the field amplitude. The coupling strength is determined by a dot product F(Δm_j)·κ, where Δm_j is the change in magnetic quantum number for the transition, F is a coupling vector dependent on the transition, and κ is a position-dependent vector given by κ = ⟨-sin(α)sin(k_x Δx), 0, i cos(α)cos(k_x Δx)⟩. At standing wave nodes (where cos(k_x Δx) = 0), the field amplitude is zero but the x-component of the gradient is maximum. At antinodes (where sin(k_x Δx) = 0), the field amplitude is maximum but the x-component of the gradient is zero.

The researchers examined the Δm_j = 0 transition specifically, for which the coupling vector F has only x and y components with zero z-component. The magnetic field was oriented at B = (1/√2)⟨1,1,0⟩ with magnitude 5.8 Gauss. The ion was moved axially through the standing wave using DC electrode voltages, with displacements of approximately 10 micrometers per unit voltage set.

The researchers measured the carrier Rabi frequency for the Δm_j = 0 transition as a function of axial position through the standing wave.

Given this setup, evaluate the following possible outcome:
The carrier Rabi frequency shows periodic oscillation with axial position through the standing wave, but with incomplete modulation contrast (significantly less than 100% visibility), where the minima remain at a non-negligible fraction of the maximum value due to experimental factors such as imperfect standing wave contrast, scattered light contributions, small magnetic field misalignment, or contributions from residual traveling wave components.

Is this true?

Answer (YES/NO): YES